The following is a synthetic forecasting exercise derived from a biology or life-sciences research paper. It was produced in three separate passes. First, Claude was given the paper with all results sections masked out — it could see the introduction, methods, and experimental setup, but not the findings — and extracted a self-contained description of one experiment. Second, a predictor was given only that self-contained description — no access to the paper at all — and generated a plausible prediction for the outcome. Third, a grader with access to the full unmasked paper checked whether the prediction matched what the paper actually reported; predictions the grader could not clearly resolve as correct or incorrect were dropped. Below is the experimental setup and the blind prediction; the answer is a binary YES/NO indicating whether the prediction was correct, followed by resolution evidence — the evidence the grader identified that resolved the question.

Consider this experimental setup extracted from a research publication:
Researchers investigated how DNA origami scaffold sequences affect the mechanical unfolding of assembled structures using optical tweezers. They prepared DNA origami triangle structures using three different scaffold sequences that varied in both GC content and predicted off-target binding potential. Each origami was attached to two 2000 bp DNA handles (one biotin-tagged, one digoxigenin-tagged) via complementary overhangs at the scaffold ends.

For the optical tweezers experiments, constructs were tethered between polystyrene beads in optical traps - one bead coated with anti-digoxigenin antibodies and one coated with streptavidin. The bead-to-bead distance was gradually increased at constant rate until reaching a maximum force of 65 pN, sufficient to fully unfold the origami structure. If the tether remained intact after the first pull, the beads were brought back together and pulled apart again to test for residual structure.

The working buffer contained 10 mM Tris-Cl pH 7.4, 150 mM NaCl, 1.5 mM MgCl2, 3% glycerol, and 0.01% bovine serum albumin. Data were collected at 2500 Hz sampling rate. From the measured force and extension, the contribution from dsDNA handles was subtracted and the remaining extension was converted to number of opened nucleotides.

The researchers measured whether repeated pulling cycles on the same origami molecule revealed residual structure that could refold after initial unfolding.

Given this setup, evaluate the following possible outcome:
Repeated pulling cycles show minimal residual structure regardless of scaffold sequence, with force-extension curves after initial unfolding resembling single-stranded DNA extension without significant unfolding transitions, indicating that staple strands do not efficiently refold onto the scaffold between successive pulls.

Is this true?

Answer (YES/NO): YES